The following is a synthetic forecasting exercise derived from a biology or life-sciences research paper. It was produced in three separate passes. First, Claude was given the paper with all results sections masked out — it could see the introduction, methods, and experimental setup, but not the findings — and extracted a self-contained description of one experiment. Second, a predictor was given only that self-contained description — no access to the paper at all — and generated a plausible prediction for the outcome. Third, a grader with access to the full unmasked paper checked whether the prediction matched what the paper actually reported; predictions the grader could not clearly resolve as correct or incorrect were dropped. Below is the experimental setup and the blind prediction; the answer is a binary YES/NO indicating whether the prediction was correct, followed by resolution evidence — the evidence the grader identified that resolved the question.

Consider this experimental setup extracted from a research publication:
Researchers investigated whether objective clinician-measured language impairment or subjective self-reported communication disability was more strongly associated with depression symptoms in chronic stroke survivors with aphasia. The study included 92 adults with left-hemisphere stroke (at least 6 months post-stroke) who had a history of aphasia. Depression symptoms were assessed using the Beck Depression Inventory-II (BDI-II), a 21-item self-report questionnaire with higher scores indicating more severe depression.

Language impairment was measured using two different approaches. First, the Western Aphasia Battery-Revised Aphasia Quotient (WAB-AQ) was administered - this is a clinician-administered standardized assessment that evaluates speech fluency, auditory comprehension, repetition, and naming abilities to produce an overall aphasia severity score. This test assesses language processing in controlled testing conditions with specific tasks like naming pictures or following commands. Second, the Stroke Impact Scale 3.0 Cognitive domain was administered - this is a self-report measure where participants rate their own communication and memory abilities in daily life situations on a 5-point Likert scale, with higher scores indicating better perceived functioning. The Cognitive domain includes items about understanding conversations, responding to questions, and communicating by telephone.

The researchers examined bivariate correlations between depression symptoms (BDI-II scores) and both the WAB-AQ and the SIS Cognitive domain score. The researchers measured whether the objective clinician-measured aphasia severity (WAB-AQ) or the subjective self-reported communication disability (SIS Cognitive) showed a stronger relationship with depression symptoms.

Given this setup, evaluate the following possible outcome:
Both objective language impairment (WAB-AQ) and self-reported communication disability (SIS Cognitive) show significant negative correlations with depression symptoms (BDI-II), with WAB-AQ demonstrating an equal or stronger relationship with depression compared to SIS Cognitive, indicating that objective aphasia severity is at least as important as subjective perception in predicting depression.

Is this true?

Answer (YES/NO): NO